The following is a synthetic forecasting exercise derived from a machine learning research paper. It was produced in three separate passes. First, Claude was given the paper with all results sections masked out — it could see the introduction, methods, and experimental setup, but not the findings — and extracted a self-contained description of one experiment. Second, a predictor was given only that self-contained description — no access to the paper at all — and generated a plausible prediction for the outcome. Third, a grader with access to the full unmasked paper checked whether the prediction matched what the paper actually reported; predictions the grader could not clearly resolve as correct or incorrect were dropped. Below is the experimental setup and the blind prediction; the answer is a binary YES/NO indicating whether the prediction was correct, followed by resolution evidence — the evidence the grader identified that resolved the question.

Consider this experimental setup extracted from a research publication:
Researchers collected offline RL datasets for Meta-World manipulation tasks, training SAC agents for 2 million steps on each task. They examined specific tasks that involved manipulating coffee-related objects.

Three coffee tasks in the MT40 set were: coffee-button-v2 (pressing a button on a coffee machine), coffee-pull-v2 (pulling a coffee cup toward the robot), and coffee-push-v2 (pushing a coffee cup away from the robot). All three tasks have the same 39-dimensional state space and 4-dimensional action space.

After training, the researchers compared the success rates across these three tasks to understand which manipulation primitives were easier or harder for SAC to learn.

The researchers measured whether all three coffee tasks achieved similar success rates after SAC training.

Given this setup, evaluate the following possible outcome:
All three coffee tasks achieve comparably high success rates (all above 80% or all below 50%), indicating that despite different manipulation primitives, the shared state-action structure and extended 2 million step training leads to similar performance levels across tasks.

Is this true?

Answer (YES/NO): NO